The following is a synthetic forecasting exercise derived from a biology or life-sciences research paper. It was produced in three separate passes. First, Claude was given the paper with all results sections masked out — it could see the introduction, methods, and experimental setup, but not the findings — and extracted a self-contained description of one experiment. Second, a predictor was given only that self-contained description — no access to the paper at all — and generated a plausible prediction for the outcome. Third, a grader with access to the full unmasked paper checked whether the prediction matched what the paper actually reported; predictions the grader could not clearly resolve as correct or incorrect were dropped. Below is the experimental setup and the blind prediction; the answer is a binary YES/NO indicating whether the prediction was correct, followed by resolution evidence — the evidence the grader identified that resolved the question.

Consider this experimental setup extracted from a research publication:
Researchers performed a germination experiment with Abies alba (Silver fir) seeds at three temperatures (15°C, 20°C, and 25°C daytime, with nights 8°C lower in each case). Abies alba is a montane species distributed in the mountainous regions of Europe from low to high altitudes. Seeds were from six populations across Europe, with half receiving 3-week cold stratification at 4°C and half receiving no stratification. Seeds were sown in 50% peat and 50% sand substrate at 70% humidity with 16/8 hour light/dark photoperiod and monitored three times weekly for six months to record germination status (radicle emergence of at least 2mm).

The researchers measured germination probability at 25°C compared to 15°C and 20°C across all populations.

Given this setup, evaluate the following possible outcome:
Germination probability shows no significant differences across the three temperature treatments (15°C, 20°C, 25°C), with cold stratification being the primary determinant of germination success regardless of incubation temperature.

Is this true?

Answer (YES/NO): NO